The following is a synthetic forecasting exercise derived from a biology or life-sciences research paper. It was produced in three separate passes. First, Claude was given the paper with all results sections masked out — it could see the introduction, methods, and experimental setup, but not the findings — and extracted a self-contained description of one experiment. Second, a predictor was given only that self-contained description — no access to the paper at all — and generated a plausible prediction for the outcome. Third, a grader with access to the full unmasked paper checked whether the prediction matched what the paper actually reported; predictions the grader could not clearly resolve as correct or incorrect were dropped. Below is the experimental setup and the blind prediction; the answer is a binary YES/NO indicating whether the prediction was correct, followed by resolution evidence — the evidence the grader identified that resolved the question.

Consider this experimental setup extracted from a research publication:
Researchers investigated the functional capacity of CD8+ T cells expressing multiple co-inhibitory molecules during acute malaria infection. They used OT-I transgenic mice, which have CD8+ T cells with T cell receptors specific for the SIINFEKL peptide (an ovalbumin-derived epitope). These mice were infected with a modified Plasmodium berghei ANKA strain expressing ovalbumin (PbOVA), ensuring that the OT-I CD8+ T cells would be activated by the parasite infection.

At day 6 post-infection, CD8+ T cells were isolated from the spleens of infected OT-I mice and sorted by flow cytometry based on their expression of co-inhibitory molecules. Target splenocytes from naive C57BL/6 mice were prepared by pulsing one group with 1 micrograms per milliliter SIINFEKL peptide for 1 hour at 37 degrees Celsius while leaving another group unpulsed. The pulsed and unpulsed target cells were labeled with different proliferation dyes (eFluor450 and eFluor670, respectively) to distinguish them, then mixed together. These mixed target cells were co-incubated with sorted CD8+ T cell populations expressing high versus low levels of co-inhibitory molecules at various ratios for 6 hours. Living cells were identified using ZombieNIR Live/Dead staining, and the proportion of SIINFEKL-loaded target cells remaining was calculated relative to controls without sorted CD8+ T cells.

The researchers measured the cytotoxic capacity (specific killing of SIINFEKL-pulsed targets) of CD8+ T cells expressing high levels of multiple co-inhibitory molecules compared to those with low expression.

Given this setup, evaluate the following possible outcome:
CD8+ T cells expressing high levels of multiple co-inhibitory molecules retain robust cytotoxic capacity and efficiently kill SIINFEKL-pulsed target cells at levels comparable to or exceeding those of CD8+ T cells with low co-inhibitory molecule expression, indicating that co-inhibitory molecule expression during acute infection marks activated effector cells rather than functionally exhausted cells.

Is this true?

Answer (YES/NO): YES